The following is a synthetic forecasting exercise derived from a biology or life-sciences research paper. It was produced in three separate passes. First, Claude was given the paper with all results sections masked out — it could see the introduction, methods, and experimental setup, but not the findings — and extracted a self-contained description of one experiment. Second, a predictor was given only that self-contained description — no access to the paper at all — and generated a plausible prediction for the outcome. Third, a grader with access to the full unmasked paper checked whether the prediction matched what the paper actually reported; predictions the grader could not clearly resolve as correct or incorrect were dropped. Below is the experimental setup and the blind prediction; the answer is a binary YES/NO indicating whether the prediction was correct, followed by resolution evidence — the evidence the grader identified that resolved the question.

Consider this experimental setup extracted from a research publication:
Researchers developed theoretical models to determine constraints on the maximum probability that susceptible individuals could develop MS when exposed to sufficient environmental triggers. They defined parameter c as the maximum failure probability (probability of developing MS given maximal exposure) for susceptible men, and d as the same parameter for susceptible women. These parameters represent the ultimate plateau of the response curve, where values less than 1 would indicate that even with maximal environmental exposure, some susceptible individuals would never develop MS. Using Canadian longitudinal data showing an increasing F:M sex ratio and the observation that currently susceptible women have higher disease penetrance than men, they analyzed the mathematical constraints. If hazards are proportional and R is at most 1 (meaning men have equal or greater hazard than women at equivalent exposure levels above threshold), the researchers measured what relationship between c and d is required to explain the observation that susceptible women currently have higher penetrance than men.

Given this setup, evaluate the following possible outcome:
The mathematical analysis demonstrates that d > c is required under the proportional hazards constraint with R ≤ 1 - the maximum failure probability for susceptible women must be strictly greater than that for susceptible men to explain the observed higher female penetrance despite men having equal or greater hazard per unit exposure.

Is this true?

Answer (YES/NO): YES